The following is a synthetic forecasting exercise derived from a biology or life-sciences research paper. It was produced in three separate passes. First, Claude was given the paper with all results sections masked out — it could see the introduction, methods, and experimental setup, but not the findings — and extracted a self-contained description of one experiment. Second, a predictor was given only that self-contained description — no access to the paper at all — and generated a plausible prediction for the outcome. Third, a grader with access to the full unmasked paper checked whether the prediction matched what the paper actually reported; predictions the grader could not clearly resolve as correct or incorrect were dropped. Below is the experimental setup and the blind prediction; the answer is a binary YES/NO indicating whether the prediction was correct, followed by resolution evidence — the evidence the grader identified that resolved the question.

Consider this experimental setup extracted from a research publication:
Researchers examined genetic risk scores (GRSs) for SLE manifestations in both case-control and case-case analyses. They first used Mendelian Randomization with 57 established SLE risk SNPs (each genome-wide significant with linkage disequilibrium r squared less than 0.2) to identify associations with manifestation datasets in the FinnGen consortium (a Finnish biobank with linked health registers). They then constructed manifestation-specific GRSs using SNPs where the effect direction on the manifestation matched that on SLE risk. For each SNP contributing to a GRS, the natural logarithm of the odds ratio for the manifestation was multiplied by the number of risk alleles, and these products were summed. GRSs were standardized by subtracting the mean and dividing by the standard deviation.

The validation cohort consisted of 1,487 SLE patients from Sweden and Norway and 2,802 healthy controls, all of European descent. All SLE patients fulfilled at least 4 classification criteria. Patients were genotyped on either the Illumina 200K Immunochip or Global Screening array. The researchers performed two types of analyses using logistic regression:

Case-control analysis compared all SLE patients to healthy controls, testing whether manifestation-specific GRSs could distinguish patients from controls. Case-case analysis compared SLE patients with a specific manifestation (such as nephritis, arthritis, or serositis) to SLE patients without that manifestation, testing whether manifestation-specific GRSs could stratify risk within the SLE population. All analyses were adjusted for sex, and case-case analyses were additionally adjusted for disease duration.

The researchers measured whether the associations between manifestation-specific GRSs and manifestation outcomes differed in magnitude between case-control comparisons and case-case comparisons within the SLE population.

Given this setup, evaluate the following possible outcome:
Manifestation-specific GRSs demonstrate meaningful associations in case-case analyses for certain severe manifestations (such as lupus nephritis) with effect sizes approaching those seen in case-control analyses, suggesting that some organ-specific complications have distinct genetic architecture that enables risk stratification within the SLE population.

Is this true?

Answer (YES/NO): NO